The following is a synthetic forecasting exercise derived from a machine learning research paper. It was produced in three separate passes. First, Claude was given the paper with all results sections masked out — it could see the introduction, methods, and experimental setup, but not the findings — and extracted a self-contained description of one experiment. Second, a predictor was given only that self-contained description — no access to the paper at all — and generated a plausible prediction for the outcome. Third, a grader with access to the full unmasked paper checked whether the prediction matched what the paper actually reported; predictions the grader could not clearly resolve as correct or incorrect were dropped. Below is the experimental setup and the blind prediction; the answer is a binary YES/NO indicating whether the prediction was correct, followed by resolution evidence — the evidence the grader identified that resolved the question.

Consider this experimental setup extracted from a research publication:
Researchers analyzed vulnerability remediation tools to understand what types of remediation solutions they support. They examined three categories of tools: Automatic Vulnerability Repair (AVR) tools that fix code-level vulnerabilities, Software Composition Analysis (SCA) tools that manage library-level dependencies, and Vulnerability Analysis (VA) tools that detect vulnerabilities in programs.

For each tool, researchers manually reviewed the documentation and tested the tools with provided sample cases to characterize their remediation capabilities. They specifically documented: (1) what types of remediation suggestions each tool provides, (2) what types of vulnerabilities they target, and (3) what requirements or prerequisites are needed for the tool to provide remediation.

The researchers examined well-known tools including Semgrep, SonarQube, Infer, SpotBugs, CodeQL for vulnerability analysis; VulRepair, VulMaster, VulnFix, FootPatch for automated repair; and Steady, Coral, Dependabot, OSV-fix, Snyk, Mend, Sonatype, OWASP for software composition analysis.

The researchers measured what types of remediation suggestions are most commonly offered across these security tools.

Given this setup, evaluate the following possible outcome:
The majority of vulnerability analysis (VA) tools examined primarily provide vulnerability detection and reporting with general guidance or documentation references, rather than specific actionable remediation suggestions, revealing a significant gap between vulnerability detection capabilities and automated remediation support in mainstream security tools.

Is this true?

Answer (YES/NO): YES